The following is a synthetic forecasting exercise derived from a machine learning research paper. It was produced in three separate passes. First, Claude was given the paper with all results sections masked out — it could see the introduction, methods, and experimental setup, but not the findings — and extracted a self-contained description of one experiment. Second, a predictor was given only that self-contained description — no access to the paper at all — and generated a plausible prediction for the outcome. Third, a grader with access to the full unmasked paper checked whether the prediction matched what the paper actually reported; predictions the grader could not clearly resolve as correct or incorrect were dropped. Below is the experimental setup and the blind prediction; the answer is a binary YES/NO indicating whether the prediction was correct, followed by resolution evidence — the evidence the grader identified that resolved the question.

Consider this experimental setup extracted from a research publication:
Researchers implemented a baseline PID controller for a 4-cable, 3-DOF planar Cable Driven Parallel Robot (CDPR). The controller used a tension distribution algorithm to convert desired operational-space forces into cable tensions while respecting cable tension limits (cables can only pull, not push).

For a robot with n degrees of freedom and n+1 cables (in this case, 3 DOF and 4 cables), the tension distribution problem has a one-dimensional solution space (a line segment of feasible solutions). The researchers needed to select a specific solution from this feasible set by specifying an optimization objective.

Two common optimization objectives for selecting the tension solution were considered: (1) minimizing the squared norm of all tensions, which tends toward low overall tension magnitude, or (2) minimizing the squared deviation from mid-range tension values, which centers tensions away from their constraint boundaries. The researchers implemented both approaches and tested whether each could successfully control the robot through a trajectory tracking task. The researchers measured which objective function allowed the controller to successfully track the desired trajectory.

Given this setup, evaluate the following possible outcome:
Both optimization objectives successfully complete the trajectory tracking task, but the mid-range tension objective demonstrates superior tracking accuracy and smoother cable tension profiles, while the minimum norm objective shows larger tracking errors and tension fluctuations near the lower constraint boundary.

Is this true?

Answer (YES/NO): NO